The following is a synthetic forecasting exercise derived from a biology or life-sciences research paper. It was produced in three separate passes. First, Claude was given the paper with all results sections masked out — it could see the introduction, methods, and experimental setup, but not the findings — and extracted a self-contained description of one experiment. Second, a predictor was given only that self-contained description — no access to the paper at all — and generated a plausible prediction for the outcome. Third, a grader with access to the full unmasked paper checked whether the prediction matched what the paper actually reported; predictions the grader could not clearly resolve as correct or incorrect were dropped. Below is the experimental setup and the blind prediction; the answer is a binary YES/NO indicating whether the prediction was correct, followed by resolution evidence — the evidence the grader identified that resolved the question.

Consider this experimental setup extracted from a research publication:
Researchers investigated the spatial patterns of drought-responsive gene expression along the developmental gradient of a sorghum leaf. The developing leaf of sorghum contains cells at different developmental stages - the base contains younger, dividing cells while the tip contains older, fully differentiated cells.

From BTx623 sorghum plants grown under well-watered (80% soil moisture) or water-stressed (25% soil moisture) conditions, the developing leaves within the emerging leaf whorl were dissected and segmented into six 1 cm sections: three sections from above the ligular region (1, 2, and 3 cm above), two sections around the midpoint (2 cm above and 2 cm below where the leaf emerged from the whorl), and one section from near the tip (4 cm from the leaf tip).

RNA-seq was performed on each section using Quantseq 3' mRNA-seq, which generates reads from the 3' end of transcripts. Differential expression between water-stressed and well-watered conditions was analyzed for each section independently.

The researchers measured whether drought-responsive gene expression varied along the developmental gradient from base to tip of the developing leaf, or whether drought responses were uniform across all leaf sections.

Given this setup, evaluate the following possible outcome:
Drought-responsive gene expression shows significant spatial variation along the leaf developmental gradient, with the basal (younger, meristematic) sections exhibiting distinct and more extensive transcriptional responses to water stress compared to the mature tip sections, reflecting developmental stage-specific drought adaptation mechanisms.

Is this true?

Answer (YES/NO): NO